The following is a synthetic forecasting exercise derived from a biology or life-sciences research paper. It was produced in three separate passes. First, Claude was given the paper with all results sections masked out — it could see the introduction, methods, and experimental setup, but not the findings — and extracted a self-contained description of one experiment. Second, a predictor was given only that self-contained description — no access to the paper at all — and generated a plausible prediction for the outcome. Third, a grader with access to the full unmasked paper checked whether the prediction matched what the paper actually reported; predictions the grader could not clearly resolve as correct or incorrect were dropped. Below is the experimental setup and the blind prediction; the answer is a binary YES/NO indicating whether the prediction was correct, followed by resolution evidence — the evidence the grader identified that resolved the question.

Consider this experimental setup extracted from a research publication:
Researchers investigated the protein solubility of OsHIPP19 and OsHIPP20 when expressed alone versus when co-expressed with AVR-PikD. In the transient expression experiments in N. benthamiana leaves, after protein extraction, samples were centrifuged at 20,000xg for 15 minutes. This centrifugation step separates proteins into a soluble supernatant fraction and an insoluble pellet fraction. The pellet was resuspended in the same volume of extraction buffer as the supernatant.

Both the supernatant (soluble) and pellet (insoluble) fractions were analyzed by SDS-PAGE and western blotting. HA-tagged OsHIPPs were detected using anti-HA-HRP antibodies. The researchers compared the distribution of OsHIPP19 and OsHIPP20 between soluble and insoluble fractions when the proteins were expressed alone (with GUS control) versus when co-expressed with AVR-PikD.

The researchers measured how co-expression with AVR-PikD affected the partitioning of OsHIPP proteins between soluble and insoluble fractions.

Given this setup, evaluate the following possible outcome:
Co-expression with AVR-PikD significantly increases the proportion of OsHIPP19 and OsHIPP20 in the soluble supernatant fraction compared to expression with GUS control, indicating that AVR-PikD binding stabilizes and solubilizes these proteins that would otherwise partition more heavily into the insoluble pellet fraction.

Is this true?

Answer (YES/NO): NO